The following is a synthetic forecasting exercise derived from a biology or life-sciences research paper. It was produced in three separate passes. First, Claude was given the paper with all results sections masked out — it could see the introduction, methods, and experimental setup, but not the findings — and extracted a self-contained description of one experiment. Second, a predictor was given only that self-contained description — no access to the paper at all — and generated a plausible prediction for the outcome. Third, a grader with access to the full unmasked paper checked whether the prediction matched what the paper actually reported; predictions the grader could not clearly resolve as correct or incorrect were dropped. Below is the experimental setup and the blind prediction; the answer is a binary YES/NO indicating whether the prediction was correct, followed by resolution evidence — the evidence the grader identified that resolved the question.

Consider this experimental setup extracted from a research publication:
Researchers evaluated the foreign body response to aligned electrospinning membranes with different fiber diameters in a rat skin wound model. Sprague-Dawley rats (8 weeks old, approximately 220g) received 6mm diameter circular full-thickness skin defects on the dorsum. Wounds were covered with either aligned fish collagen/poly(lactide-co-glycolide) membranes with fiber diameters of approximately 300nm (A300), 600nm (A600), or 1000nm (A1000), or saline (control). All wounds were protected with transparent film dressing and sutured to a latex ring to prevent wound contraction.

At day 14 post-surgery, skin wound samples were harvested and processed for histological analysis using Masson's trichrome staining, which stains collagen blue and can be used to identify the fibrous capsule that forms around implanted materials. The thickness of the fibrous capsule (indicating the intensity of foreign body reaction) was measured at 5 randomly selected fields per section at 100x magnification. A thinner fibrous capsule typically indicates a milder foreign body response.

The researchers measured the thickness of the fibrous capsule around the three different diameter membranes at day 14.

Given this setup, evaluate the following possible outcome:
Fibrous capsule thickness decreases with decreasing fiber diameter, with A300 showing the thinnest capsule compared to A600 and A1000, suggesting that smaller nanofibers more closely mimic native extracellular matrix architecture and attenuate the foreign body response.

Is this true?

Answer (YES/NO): YES